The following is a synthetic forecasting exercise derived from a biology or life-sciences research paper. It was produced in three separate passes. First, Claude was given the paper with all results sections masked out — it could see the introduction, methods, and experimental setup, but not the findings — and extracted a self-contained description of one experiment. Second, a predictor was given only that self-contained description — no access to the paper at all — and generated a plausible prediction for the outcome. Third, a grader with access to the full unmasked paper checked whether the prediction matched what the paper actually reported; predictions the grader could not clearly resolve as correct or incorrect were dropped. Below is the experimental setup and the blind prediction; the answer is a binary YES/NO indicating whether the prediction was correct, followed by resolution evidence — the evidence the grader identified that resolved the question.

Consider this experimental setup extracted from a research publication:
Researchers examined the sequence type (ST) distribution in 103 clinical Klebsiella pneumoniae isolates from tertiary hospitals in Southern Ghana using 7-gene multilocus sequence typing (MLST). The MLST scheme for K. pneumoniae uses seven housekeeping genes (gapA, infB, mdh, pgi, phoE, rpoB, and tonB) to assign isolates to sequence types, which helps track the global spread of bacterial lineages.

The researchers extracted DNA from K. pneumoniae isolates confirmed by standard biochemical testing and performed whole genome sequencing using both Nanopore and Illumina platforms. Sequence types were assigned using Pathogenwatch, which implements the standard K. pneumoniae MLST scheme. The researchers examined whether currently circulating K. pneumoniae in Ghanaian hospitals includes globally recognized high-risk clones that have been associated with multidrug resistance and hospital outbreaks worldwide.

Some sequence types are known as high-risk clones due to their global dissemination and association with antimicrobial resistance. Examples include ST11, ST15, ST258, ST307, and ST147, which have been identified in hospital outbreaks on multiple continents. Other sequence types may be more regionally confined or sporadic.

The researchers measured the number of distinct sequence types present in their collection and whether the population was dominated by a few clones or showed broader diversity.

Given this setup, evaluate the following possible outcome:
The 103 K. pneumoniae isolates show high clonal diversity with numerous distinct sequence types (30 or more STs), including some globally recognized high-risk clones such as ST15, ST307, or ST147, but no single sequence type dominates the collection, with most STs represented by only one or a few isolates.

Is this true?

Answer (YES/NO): NO